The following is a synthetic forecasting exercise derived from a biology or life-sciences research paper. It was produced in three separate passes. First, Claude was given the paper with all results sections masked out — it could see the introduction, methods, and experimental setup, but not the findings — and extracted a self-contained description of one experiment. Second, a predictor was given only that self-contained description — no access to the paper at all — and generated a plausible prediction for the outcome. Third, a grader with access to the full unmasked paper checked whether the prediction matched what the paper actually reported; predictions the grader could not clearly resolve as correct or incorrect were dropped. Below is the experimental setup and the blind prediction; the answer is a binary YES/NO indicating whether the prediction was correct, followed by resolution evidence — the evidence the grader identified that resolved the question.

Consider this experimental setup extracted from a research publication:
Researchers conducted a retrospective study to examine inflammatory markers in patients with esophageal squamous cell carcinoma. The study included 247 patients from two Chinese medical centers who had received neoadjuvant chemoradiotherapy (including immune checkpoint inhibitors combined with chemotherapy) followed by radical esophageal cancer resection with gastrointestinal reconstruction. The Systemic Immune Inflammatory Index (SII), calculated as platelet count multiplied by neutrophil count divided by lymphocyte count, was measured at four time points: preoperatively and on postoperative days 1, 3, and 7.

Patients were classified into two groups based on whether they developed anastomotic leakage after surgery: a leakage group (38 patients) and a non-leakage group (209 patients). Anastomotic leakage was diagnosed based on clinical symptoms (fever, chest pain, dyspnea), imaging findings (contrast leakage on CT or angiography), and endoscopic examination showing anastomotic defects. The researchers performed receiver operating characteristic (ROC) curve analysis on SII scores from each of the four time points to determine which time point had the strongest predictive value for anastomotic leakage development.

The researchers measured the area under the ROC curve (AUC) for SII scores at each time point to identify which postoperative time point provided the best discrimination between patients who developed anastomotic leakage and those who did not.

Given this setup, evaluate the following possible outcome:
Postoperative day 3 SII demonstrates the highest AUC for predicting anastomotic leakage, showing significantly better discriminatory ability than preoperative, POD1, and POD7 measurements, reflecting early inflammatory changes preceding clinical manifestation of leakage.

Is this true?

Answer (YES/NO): YES